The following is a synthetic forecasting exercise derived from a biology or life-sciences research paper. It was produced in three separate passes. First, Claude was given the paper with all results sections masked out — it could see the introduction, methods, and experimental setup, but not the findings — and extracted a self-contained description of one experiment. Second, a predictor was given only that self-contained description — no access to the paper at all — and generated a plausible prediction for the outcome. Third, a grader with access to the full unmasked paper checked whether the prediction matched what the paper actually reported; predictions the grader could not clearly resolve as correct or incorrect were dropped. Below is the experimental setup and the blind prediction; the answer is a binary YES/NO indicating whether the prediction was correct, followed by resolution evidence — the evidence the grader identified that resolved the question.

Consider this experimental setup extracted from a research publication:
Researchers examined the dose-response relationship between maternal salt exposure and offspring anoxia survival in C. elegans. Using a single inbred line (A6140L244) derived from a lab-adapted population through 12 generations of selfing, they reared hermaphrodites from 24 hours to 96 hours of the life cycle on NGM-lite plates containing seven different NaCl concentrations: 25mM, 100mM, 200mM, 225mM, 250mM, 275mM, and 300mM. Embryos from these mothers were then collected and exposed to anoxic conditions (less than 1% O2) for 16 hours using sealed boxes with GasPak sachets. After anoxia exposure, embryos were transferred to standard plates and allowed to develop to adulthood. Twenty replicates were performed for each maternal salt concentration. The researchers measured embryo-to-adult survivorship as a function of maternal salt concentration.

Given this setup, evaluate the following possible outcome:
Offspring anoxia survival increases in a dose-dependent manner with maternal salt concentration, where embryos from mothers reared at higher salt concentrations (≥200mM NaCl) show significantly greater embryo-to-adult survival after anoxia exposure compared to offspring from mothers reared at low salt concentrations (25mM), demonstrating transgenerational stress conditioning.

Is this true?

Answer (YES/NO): NO